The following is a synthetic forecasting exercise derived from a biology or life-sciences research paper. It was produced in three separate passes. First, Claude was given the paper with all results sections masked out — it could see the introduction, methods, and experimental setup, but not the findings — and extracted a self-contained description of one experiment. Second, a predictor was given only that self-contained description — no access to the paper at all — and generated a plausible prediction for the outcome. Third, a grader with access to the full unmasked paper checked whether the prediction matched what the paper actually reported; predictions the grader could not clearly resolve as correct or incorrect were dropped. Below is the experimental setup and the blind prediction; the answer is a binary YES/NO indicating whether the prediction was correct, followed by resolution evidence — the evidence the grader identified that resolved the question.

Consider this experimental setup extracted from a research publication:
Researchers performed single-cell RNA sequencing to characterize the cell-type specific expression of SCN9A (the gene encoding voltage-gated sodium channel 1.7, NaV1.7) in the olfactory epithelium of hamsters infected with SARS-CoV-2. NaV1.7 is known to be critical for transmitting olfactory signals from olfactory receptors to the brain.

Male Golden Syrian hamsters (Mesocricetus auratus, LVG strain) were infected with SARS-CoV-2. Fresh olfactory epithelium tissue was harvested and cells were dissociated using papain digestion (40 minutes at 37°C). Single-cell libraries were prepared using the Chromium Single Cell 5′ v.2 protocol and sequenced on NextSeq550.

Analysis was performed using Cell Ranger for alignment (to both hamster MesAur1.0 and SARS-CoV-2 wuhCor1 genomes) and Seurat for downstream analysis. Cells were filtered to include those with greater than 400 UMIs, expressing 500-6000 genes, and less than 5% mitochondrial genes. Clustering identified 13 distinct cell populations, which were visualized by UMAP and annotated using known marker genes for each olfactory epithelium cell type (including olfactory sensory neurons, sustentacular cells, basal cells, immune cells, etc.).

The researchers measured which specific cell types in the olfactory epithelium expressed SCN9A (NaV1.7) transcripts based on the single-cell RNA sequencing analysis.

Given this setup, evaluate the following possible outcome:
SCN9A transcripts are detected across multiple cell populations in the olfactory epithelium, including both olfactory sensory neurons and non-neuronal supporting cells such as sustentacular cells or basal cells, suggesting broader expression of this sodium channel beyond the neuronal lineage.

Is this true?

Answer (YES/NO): NO